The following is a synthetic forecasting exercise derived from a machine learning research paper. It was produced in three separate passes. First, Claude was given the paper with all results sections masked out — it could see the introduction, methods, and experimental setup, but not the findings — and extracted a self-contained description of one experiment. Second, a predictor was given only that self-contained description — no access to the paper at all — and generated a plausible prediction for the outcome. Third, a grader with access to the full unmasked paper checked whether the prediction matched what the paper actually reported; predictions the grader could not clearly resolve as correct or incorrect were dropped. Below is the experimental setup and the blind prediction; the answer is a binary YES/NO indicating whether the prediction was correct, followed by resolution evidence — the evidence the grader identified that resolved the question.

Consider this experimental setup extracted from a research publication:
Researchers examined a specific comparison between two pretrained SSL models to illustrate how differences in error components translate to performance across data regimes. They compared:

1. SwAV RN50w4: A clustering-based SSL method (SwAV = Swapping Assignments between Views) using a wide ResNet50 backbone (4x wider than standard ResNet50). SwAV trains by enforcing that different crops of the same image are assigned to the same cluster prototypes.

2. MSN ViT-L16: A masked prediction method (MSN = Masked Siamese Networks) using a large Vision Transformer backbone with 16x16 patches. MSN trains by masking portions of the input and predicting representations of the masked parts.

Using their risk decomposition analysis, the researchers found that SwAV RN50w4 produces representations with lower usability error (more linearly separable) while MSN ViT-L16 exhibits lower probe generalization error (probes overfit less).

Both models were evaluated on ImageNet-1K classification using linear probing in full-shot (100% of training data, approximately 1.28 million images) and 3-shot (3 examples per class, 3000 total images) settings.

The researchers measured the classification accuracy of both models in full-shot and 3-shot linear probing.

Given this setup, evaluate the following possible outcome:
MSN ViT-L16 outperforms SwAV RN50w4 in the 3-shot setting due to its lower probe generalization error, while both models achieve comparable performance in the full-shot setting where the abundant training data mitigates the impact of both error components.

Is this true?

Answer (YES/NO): NO